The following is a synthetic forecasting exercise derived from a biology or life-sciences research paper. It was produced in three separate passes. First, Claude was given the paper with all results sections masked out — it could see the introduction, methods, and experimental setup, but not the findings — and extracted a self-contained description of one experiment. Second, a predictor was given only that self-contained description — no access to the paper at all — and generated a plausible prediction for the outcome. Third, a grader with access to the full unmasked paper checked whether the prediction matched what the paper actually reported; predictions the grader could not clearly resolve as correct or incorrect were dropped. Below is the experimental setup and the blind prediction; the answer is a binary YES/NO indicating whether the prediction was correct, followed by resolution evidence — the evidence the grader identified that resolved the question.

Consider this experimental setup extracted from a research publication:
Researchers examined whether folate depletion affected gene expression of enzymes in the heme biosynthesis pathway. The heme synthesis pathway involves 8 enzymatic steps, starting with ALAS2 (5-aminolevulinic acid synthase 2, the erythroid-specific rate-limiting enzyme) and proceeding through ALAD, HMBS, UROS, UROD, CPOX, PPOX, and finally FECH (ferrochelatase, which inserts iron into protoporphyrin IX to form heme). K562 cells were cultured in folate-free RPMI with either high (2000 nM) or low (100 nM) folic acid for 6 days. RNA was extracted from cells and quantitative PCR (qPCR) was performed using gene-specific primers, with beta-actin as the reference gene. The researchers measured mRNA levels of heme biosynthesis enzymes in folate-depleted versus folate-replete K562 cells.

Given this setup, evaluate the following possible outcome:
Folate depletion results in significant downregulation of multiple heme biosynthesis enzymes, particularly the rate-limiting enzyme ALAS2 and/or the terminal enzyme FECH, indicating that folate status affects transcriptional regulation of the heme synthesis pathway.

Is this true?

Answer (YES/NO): NO